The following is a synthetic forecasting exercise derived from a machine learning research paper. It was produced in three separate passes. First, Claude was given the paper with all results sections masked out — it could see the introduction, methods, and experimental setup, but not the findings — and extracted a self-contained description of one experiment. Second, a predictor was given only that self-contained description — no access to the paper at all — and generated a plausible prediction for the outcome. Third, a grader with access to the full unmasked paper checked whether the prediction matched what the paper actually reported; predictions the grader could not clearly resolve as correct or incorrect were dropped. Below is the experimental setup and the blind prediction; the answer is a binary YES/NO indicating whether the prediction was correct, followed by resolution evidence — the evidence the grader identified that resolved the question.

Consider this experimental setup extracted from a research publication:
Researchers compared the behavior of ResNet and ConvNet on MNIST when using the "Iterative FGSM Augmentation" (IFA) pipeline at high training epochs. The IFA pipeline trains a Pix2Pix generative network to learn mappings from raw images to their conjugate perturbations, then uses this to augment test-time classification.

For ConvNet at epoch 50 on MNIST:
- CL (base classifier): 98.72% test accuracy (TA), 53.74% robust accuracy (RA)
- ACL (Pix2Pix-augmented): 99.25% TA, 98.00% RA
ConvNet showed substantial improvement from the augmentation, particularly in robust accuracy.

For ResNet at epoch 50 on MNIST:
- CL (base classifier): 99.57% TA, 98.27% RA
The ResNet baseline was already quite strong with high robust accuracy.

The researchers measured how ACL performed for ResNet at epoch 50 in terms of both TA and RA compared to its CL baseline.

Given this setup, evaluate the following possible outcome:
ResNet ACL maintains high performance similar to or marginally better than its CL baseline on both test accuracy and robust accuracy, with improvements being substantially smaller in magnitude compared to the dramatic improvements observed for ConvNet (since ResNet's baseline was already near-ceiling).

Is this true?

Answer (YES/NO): NO